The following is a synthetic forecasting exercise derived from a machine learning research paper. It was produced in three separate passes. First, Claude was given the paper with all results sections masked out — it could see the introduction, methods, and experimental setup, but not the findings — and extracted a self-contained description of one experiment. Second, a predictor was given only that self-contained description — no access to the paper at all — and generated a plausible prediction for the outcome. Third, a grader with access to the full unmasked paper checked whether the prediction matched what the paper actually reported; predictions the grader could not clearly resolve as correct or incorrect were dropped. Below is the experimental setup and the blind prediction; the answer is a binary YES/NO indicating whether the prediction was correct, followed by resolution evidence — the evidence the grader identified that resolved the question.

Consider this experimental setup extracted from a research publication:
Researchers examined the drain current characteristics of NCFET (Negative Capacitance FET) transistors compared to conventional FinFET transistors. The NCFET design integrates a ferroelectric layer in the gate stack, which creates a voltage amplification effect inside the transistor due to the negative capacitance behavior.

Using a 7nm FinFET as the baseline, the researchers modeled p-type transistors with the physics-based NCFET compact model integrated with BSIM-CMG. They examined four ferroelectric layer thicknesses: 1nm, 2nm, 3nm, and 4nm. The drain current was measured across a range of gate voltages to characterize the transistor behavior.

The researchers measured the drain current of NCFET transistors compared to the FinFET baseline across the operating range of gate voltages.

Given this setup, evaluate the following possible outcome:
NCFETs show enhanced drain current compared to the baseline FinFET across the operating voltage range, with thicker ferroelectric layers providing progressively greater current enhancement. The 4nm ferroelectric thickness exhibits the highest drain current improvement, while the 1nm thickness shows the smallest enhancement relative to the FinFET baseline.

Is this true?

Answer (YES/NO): YES